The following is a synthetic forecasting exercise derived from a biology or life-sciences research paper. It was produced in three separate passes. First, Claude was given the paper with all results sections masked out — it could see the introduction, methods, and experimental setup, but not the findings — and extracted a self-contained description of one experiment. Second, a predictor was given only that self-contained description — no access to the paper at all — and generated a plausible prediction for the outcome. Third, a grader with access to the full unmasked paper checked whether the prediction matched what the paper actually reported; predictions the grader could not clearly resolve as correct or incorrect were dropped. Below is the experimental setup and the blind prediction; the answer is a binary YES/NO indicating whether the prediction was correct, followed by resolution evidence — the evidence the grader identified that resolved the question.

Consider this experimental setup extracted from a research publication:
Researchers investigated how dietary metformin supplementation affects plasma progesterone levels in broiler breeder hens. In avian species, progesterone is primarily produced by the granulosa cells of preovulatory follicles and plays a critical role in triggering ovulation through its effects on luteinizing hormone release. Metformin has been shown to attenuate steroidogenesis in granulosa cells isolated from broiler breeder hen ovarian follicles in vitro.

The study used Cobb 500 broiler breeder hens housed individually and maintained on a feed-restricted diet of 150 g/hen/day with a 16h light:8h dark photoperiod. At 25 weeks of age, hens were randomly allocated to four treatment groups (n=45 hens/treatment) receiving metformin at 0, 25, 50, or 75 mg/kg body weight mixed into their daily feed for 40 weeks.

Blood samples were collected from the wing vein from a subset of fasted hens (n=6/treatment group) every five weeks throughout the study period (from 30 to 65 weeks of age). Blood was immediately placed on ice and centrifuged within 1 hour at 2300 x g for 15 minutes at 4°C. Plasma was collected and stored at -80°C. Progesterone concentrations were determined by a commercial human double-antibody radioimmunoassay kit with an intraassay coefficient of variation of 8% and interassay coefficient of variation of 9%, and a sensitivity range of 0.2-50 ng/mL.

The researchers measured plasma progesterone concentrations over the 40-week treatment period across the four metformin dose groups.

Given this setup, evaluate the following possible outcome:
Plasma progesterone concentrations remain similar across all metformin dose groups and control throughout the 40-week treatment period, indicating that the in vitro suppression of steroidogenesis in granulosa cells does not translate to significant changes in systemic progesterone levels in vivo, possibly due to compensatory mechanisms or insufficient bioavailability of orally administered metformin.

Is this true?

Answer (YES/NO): NO